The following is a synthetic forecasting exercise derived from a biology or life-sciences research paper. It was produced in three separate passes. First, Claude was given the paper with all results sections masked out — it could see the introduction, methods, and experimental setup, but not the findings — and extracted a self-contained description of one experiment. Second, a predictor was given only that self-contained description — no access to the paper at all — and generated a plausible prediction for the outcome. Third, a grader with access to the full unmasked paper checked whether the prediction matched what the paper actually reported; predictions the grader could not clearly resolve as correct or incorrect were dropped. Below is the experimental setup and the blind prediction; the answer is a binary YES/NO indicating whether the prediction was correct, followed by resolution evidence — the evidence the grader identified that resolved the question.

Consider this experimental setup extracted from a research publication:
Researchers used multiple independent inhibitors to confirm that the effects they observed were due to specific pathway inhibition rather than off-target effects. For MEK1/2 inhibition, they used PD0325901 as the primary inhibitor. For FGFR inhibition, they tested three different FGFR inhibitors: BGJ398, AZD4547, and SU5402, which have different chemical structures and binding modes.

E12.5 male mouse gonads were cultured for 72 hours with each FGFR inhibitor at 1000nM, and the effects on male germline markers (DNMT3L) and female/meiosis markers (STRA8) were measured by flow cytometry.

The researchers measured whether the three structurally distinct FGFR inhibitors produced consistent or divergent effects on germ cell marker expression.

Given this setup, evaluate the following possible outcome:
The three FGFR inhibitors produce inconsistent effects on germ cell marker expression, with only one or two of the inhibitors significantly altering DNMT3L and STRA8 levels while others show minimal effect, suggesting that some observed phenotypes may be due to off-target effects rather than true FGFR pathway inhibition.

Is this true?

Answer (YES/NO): NO